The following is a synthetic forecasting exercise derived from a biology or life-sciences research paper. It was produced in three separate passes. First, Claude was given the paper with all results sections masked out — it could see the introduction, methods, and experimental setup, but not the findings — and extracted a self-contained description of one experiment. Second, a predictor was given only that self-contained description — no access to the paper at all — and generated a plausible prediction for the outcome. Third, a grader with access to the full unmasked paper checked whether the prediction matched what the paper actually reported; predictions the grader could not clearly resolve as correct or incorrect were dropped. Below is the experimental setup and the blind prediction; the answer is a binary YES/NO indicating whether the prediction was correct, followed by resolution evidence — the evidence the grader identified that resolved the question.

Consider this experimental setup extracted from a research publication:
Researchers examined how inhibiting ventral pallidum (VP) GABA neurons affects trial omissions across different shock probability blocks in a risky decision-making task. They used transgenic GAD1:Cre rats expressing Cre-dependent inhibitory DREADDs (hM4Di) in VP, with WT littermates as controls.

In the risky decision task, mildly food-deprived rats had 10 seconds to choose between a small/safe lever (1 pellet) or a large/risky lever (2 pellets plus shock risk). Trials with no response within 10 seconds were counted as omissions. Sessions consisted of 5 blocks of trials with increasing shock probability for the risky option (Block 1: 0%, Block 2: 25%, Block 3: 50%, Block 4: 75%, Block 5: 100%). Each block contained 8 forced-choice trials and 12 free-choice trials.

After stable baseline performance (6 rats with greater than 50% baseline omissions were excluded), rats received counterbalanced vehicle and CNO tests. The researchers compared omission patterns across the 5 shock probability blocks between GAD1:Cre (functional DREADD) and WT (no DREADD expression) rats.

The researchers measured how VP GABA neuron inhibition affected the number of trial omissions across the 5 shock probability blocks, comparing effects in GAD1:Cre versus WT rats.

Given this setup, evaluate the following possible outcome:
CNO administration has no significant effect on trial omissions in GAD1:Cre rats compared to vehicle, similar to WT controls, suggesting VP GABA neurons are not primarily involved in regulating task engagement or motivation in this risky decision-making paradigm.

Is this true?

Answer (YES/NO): NO